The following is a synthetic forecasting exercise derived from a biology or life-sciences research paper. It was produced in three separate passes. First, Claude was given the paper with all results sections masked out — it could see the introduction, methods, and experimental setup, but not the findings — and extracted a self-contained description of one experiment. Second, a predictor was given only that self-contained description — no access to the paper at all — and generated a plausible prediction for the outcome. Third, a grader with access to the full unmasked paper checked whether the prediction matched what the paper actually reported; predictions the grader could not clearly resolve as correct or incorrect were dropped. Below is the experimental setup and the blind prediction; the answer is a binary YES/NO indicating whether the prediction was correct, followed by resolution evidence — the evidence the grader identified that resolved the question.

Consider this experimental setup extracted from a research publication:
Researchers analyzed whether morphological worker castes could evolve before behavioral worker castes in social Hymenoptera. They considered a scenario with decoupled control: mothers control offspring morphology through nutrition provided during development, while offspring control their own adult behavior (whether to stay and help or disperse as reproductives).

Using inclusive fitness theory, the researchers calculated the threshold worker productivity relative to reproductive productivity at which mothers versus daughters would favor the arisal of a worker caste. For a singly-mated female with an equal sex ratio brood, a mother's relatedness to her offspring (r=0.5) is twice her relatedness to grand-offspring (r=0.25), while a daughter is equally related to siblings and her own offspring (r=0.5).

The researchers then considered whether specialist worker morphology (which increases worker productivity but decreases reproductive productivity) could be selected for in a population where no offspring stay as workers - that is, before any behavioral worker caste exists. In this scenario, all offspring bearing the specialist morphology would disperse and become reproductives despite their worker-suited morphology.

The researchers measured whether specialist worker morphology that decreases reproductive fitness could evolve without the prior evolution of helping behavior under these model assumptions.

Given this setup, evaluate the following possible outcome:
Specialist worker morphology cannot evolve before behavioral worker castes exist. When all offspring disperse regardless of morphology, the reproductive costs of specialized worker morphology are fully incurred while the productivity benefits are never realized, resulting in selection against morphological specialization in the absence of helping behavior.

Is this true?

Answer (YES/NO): YES